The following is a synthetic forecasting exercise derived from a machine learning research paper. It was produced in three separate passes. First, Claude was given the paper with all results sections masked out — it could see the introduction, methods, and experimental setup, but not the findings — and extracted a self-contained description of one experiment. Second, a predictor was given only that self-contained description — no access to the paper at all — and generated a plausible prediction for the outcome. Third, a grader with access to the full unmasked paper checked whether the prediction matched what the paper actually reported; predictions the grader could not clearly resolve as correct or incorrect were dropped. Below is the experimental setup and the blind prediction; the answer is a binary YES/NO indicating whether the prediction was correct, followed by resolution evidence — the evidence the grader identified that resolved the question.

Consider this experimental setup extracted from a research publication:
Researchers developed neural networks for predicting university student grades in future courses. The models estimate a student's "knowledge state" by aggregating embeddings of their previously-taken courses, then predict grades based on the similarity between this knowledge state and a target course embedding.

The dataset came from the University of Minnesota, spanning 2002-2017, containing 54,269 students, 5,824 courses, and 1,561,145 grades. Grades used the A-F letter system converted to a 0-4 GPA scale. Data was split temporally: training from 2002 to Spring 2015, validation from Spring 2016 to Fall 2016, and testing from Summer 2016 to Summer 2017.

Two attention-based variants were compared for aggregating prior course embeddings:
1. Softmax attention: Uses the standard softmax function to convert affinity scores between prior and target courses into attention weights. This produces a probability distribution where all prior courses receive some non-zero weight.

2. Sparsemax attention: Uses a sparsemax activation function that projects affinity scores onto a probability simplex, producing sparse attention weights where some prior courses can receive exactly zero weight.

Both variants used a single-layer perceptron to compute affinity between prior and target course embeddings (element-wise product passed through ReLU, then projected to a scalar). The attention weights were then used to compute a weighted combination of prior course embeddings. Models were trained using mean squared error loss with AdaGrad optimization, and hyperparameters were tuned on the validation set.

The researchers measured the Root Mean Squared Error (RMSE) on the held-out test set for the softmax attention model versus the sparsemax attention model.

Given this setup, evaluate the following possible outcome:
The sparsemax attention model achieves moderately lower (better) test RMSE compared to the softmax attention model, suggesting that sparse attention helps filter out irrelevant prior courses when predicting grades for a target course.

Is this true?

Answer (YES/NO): YES